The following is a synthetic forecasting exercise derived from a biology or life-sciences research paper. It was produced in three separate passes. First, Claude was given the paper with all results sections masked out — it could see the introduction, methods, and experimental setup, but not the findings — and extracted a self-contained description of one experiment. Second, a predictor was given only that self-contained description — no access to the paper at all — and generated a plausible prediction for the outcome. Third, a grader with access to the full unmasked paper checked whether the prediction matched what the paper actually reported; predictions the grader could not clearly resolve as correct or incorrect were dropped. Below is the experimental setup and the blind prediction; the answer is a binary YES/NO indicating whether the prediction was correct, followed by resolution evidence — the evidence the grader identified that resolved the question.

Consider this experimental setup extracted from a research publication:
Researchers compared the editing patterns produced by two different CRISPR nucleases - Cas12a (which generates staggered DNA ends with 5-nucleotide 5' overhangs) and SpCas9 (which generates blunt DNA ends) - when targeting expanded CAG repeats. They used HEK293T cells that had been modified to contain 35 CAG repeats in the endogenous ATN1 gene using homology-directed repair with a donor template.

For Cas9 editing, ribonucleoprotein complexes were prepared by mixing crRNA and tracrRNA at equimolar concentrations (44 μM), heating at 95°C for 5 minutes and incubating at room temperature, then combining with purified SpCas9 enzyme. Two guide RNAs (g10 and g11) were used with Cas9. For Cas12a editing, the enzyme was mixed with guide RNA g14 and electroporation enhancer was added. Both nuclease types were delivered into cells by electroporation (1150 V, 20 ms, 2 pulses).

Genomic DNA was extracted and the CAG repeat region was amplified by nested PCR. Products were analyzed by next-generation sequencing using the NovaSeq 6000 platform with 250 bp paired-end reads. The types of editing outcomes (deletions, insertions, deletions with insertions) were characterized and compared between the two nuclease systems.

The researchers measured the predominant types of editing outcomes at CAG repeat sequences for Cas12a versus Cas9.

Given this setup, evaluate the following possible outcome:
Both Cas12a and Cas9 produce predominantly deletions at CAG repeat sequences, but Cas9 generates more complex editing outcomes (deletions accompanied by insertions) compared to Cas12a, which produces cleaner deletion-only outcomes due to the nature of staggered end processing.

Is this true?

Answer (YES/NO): NO